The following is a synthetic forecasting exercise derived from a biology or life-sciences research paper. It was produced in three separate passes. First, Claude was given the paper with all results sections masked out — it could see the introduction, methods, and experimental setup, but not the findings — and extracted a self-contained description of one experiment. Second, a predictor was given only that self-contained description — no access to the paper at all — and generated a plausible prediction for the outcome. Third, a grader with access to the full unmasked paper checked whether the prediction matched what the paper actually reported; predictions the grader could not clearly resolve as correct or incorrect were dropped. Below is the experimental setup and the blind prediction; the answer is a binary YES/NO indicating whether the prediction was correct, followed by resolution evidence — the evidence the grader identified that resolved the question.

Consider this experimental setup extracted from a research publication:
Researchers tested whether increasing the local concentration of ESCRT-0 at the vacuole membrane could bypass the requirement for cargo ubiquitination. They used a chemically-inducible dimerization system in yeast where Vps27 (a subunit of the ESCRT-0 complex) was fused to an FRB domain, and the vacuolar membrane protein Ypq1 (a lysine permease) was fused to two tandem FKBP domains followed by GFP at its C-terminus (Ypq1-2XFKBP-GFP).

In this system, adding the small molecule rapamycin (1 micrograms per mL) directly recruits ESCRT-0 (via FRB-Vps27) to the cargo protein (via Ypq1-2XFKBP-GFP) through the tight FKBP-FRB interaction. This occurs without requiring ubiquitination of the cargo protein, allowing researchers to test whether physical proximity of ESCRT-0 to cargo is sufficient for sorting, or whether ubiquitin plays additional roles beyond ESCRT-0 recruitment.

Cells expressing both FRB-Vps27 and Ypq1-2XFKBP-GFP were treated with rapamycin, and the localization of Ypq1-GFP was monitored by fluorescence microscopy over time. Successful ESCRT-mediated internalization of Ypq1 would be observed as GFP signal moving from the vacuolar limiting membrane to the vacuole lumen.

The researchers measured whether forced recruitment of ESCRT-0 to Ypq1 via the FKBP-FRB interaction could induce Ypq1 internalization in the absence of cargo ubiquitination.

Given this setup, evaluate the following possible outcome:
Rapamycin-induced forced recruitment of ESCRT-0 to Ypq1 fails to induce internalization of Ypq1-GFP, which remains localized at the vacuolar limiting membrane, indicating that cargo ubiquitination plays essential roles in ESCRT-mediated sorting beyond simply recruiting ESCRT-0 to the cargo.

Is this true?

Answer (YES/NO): NO